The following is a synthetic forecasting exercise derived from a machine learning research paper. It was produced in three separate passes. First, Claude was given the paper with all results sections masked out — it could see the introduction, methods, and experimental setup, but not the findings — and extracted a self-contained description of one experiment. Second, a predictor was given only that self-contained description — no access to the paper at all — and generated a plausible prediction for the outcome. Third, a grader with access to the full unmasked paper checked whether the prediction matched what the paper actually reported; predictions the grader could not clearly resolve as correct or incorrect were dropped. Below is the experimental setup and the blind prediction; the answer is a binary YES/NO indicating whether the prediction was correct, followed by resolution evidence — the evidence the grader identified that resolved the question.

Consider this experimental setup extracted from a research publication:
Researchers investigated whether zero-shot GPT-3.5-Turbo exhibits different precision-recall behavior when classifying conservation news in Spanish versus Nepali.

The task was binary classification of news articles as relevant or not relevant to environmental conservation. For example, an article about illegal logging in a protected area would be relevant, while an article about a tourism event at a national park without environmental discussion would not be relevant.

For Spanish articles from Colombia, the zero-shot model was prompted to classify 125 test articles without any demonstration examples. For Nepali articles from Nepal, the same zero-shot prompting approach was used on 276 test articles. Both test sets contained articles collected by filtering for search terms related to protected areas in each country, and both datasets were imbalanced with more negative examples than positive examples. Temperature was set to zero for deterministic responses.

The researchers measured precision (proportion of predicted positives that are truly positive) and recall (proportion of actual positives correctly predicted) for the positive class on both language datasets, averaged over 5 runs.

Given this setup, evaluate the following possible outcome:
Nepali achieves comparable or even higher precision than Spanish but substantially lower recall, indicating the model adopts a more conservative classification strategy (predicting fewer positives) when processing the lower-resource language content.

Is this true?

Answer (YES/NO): NO